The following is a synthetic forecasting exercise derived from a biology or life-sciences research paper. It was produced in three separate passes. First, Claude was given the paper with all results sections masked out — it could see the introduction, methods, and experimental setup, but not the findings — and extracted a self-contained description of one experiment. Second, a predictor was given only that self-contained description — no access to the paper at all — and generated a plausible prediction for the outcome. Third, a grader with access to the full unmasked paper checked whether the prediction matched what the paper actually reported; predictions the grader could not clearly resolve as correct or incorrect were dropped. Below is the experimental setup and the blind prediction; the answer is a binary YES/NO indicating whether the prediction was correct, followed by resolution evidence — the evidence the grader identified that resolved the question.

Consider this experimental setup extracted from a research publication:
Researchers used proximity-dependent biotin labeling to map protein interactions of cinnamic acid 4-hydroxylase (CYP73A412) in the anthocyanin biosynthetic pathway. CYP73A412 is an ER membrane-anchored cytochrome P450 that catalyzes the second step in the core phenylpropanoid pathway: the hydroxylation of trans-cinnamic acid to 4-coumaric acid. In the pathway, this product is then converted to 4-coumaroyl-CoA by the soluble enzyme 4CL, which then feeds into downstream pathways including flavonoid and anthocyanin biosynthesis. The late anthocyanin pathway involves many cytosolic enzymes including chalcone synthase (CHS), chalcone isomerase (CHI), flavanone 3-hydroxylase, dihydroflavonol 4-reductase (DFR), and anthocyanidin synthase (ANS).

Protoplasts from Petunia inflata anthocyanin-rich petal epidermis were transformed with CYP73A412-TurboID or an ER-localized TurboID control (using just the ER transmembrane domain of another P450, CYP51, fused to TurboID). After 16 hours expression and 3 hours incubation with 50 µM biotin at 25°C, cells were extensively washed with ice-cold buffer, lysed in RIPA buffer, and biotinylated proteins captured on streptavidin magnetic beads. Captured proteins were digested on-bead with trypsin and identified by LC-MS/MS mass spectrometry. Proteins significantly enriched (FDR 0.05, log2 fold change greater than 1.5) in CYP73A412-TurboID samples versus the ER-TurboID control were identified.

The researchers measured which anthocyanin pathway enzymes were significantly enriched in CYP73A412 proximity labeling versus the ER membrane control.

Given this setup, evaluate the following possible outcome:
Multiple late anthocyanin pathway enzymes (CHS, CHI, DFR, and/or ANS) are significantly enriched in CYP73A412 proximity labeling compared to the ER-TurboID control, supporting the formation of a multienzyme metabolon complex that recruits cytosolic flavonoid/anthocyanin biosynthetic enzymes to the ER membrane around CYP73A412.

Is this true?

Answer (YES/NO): YES